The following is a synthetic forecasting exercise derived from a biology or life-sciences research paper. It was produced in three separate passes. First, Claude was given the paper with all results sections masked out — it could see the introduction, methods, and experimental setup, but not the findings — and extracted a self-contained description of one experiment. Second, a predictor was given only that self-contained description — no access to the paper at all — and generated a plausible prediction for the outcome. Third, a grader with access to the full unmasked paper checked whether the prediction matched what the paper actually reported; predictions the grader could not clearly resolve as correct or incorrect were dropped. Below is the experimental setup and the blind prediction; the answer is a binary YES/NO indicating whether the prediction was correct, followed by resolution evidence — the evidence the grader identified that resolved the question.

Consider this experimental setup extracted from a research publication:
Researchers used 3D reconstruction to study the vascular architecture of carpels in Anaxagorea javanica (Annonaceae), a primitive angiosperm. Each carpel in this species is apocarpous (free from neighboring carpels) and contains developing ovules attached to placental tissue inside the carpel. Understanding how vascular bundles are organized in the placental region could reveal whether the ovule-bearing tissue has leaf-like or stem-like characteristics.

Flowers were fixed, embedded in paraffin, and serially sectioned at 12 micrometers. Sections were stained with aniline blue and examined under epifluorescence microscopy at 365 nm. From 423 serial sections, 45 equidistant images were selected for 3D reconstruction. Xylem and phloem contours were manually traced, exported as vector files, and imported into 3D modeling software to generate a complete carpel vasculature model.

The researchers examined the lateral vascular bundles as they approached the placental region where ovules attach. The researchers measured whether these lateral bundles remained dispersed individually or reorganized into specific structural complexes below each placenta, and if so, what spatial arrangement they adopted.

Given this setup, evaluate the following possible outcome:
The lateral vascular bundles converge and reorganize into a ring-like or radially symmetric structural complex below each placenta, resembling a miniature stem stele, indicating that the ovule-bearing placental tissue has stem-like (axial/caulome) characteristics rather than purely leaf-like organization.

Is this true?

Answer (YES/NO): YES